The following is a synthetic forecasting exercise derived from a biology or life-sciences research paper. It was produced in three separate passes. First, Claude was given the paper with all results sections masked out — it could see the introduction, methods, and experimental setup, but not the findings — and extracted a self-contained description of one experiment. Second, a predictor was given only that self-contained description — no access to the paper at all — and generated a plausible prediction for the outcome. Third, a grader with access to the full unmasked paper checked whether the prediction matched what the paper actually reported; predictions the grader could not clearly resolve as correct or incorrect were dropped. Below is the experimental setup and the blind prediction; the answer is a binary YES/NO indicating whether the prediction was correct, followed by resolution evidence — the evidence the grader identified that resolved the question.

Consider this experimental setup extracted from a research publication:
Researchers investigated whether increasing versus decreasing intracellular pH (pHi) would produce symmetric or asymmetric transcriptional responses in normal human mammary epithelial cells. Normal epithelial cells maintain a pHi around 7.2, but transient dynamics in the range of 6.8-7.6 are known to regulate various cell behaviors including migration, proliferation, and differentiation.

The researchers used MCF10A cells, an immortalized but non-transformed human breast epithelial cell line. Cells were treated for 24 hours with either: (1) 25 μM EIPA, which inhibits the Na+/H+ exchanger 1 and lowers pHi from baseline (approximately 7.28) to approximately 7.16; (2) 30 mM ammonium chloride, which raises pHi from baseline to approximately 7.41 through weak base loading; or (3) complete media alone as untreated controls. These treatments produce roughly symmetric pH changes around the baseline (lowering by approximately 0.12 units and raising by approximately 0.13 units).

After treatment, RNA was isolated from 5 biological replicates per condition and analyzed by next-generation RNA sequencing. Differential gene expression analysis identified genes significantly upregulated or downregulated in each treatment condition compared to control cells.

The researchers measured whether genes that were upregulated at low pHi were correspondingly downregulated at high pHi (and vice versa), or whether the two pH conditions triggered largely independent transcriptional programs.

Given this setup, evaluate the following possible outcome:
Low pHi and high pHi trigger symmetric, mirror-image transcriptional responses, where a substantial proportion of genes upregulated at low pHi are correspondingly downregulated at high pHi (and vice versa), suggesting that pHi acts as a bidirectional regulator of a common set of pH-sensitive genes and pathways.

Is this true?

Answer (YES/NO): NO